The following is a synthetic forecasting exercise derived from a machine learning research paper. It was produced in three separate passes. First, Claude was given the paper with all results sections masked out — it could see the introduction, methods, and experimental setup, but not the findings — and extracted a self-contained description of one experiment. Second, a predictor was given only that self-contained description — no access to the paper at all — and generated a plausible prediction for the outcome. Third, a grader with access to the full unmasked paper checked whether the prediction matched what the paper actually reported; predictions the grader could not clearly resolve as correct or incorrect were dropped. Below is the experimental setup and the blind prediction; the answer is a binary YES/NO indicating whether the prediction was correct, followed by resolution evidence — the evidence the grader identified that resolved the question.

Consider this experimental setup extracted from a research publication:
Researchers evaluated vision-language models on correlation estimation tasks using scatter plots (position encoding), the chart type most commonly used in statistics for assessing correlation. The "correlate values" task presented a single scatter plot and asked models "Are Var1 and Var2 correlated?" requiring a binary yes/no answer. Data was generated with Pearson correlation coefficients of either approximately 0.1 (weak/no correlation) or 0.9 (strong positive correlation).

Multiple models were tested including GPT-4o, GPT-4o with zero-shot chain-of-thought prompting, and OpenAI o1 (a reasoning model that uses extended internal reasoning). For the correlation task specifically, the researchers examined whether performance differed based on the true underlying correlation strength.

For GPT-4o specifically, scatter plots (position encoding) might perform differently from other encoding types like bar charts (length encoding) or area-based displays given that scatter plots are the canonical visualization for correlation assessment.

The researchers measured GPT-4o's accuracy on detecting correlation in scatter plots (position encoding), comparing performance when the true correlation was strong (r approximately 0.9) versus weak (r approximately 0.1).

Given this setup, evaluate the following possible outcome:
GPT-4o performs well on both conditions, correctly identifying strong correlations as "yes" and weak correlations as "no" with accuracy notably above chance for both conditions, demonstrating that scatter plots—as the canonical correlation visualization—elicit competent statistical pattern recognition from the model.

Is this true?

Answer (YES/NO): NO